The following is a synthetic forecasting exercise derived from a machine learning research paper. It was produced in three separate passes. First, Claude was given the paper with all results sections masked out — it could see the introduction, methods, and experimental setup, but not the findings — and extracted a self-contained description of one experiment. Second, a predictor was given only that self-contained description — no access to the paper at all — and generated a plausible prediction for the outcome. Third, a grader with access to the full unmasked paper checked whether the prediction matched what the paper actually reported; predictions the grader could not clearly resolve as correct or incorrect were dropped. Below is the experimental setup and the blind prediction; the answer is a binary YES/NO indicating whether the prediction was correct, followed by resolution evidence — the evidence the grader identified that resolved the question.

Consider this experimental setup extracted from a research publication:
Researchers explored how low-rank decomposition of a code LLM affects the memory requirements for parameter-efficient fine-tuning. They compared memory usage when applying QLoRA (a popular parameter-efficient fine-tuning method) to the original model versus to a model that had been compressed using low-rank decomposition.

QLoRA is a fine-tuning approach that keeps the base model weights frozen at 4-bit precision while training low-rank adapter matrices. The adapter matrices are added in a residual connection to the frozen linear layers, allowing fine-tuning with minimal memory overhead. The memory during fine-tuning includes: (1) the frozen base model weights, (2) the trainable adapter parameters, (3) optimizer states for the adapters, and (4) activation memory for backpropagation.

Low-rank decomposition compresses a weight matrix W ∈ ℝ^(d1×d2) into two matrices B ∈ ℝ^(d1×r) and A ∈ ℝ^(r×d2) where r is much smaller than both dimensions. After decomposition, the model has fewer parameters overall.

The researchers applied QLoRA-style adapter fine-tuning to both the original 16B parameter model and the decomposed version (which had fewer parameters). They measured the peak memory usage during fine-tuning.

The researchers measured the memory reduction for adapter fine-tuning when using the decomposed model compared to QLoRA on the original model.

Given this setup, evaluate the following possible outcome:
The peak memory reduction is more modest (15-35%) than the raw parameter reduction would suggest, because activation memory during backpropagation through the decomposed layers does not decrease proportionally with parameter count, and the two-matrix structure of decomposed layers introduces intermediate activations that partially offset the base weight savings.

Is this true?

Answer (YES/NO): YES